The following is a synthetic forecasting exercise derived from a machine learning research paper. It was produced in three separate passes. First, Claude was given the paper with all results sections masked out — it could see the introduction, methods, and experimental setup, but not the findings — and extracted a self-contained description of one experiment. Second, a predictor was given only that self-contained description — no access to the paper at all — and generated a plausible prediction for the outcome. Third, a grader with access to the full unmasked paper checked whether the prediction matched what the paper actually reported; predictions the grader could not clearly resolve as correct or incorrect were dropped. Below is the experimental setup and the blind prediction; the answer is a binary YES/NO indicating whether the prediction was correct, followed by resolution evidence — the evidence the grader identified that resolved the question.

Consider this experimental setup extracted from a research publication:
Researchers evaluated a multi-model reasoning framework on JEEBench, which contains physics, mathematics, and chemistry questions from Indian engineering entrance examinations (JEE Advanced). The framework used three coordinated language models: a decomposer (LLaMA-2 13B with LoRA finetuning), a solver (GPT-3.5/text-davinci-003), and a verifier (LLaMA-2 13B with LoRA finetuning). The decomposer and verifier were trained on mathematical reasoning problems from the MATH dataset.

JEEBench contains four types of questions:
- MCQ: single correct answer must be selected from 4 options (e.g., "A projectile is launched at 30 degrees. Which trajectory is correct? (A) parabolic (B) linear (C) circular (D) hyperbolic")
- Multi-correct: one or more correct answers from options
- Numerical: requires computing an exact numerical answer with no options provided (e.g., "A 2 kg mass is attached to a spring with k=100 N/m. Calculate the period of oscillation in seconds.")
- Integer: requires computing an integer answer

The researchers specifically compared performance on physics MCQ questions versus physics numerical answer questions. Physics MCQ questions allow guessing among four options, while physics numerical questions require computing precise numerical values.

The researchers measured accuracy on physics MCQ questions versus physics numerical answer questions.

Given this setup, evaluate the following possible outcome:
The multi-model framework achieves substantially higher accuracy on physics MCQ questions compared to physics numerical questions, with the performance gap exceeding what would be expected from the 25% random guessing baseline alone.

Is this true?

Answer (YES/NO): YES